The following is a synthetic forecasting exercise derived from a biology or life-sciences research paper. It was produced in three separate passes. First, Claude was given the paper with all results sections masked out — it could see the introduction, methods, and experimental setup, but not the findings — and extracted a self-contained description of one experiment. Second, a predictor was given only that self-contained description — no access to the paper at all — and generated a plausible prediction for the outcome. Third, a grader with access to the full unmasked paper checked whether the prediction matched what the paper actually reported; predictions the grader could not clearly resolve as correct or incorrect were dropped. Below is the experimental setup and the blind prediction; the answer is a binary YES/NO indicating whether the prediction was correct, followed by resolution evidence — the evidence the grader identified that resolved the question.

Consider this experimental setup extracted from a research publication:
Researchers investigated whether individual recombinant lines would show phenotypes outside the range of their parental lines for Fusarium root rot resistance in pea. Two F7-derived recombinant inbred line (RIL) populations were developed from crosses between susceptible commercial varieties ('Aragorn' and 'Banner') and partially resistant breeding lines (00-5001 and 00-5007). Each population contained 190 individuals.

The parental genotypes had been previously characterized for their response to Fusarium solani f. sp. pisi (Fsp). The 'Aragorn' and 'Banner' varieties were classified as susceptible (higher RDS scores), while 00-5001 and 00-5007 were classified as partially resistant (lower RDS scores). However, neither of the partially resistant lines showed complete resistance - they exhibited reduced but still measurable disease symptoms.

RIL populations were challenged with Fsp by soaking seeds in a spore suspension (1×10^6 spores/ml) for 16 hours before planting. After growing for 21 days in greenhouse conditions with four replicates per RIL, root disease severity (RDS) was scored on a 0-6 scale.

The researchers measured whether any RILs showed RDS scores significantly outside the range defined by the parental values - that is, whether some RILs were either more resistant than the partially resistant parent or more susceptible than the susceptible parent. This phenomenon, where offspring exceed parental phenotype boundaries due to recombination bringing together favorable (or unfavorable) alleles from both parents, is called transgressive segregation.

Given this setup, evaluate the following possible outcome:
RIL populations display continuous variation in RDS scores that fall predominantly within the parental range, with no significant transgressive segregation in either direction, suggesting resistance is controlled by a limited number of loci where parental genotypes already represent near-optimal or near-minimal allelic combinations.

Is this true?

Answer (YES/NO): NO